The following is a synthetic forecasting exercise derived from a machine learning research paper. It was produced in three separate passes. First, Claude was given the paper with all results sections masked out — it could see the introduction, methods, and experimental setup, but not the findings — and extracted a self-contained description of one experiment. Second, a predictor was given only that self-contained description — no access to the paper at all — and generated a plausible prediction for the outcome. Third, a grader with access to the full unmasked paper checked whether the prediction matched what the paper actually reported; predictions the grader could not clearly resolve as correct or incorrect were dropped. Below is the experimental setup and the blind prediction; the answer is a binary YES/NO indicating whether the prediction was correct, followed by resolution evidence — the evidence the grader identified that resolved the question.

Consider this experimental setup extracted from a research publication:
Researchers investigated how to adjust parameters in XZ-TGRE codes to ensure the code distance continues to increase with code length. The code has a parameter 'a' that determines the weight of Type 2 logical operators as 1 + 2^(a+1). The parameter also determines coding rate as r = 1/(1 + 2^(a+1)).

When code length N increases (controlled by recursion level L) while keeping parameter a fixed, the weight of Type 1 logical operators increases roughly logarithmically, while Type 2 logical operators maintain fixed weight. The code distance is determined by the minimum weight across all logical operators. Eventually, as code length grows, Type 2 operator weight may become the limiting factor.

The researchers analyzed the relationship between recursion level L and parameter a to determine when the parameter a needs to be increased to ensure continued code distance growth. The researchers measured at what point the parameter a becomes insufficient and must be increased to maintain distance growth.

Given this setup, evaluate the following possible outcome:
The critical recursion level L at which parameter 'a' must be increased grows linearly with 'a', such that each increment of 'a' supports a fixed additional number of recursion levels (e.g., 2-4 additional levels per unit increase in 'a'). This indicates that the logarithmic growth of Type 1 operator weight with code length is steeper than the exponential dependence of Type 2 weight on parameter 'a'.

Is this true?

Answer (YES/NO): NO